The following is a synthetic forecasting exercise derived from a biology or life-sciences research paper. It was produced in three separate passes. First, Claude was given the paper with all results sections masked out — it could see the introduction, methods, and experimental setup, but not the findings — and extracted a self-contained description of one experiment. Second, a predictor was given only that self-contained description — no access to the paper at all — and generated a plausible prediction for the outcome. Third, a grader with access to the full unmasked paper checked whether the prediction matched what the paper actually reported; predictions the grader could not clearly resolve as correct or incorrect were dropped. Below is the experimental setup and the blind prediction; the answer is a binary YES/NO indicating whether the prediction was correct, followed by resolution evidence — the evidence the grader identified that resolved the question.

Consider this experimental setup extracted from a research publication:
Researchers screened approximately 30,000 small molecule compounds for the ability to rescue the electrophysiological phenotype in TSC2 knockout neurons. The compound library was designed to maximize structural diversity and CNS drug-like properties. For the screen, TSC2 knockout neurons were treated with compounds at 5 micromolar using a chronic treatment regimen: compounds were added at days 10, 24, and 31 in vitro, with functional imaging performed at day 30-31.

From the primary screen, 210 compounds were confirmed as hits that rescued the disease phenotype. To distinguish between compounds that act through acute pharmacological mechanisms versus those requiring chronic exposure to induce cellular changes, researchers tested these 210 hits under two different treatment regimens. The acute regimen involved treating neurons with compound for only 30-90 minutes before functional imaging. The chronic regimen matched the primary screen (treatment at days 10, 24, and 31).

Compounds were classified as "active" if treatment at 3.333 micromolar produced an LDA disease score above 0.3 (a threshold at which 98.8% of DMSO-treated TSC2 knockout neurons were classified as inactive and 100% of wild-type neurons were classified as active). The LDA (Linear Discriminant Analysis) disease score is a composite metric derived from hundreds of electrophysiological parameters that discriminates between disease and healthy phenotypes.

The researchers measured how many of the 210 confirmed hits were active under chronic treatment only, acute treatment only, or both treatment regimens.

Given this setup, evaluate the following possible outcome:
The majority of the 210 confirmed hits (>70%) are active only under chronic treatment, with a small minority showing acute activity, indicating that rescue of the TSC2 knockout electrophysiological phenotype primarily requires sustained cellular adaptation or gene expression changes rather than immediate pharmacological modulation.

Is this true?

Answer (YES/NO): NO